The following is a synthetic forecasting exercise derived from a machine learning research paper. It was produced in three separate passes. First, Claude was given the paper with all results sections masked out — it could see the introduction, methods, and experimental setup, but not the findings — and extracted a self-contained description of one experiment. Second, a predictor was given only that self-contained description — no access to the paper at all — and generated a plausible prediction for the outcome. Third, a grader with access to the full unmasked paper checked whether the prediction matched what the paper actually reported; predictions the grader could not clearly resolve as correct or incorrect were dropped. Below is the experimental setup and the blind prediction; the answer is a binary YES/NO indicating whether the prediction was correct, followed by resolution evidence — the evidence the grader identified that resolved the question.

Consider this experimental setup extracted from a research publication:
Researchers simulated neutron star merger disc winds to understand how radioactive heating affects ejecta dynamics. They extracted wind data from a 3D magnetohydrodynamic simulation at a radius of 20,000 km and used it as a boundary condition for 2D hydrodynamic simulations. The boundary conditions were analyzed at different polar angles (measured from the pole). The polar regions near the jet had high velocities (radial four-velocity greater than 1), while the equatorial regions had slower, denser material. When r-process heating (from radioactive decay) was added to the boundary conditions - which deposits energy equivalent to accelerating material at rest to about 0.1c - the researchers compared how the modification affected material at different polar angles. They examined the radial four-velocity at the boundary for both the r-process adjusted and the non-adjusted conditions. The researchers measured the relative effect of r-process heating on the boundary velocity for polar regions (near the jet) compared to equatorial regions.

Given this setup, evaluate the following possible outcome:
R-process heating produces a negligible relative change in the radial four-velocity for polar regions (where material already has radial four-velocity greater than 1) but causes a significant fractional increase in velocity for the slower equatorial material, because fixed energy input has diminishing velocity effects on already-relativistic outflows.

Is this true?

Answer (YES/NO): YES